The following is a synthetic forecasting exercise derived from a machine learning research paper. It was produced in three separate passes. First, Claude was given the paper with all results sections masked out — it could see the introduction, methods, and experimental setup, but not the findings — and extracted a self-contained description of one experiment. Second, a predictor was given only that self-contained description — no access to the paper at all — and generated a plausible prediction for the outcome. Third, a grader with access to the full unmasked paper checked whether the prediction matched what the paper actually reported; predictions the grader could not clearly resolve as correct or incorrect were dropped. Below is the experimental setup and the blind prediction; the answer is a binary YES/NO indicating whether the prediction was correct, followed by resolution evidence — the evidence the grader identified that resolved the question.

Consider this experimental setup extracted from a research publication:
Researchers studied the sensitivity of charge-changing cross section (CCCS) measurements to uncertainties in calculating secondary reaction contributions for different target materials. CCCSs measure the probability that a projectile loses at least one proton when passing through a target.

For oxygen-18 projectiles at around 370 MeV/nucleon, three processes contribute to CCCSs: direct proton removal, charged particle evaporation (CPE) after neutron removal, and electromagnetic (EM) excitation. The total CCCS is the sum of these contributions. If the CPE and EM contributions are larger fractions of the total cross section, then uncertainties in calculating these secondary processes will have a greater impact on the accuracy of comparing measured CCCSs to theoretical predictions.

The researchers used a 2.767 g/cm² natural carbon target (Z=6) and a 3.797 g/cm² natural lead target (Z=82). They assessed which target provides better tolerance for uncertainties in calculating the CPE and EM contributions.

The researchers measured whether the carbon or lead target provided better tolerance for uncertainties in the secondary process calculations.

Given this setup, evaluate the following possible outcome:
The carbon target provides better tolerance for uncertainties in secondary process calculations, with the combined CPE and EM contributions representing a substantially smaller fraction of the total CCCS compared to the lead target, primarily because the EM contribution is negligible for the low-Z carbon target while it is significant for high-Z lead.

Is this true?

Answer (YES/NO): NO